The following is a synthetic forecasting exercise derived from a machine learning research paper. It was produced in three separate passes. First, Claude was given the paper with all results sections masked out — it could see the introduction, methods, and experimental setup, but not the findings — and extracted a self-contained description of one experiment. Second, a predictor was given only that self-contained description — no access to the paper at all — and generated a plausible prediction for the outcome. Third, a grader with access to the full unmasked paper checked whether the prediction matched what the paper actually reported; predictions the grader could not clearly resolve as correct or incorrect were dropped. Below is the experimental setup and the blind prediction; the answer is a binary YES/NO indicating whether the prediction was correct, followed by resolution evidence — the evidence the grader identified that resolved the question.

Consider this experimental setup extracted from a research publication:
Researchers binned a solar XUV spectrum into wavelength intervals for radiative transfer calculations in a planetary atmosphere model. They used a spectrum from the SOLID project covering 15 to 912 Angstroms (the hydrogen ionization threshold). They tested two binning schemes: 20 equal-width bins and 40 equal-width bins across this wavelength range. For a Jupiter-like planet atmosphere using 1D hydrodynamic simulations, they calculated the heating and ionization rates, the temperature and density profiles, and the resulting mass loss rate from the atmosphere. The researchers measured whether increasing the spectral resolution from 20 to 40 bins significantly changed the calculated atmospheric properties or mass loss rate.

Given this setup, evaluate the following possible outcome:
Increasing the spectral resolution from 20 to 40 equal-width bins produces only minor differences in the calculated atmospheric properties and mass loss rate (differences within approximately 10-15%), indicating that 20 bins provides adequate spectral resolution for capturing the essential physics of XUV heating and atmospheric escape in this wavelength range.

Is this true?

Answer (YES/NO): NO